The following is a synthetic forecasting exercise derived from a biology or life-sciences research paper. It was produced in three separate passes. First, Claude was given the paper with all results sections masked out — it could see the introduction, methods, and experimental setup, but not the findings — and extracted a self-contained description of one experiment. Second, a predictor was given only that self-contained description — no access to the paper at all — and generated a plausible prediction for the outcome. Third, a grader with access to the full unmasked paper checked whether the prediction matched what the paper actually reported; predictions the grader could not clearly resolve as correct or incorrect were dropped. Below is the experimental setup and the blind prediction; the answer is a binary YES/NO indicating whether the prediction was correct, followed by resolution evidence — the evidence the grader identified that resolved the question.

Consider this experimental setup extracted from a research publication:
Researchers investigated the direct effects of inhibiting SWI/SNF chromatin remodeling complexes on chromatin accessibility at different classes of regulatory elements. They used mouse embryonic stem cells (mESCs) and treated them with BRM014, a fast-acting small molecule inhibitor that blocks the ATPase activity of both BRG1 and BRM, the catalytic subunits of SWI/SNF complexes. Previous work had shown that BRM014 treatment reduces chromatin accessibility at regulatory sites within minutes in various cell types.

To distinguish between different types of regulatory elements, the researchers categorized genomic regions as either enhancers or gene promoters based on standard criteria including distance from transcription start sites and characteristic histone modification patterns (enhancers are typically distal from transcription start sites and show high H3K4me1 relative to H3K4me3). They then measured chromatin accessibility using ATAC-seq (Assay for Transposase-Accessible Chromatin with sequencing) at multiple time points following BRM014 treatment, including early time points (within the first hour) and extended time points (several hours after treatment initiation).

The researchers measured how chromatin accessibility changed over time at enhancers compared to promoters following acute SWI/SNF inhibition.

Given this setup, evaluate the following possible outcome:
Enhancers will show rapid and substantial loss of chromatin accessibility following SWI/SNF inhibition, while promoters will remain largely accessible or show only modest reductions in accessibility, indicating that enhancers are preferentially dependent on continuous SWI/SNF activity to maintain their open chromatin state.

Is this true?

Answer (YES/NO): NO